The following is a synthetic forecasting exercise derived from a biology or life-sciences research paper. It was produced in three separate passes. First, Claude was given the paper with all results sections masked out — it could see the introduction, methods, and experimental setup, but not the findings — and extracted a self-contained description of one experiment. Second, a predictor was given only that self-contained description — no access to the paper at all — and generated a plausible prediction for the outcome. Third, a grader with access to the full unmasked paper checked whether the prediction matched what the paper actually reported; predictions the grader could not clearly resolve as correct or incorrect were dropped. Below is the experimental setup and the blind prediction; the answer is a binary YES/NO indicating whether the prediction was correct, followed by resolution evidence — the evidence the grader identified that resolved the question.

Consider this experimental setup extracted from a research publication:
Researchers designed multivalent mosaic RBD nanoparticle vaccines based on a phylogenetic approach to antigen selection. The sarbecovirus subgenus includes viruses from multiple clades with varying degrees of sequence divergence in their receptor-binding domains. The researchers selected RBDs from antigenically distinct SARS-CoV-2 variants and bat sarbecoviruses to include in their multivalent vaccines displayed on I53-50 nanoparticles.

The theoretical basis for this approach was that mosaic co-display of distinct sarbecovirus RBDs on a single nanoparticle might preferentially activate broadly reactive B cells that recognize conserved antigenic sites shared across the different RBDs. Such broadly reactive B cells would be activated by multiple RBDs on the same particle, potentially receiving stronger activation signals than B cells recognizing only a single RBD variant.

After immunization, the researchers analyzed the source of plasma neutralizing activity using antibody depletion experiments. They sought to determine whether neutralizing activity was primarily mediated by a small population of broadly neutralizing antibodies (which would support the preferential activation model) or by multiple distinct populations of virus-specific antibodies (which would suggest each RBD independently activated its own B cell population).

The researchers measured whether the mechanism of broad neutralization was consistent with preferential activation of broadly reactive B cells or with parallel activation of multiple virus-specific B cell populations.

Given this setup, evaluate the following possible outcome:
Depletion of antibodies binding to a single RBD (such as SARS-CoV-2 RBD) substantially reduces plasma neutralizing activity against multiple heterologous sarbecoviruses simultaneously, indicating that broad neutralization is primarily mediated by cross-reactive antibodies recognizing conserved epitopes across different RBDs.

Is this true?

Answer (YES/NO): NO